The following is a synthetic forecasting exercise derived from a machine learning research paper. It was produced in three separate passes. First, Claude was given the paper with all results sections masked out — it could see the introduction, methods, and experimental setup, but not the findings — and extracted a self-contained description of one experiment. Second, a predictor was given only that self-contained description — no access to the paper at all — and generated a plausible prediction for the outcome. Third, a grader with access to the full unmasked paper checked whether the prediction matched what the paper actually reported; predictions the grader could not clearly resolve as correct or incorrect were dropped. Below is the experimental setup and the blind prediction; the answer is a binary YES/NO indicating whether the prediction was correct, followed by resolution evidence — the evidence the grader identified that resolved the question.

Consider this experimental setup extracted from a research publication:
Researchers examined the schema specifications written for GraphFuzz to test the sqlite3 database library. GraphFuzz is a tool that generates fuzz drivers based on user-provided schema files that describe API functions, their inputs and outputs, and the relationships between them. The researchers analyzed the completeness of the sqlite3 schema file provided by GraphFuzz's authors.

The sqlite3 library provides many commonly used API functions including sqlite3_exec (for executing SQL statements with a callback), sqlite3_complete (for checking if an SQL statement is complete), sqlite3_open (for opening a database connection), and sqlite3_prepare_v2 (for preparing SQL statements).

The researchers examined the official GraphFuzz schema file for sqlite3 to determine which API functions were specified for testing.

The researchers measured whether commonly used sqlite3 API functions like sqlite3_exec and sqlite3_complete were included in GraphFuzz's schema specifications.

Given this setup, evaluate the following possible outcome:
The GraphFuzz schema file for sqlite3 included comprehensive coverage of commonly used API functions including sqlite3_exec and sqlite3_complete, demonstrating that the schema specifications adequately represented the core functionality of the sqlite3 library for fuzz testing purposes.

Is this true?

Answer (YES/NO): NO